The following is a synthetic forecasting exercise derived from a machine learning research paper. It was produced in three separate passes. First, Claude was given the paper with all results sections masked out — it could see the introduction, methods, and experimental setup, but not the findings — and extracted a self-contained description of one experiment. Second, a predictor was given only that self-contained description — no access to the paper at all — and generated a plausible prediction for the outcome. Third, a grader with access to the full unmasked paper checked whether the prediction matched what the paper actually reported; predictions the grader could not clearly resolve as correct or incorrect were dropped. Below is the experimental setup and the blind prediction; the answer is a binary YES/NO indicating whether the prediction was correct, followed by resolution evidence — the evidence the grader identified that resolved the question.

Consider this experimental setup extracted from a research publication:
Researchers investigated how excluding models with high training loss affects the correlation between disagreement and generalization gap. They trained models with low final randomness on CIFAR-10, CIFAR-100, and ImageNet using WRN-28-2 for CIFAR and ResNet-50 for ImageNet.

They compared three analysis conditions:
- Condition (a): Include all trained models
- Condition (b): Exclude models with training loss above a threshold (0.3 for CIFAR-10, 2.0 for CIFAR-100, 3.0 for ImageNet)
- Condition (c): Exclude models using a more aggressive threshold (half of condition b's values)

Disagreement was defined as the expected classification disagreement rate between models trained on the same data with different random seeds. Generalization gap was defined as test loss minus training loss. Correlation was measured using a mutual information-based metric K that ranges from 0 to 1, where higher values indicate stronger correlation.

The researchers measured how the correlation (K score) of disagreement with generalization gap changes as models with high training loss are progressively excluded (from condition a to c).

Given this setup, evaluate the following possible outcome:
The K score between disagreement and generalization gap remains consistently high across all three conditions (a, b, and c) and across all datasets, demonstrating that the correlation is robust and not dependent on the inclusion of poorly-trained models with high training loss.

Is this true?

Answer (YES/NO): NO